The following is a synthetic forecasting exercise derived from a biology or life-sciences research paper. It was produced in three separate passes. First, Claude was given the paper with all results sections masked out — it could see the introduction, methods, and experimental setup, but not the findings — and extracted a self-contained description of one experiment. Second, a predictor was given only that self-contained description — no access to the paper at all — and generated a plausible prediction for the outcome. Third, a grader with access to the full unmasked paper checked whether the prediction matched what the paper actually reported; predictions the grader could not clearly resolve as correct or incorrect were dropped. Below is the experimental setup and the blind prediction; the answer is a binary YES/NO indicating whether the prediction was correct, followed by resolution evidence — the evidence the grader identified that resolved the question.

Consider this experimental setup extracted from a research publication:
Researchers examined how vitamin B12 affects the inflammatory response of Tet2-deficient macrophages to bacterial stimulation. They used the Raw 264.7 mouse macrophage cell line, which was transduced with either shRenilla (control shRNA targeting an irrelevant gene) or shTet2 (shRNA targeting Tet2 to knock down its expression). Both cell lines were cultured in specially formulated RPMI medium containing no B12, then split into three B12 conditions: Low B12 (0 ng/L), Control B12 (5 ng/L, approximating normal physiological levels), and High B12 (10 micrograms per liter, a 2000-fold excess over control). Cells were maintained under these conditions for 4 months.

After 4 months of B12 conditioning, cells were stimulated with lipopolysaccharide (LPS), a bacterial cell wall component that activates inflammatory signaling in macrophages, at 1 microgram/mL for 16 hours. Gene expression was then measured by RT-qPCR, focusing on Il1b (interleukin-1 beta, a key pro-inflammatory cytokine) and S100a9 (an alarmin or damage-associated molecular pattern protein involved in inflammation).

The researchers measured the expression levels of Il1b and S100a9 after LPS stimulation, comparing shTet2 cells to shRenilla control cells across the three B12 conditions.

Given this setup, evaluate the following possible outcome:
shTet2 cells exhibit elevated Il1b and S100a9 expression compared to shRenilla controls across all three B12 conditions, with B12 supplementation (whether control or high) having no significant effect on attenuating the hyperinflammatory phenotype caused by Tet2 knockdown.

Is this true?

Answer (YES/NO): NO